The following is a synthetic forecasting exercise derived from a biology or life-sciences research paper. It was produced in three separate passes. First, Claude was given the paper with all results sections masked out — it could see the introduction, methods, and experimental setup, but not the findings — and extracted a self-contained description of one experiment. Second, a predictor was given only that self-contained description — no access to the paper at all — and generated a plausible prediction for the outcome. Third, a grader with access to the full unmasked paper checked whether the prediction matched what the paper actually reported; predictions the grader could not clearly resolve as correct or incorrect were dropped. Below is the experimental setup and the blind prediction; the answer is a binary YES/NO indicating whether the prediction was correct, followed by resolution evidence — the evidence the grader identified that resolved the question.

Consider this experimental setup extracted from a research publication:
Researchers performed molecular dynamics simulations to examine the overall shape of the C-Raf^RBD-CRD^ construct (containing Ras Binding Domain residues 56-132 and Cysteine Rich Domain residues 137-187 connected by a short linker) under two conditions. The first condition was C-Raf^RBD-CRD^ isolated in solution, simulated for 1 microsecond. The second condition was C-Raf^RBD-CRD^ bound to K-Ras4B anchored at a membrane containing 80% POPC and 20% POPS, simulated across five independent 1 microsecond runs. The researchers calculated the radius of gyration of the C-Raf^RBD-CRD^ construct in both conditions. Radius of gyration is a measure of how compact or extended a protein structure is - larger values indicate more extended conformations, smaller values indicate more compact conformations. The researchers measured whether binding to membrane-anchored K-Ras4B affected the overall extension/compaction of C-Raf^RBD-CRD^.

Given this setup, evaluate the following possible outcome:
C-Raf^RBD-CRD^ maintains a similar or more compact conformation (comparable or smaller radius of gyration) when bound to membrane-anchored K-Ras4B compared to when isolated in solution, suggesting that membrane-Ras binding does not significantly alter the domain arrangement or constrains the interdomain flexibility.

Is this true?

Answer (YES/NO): NO